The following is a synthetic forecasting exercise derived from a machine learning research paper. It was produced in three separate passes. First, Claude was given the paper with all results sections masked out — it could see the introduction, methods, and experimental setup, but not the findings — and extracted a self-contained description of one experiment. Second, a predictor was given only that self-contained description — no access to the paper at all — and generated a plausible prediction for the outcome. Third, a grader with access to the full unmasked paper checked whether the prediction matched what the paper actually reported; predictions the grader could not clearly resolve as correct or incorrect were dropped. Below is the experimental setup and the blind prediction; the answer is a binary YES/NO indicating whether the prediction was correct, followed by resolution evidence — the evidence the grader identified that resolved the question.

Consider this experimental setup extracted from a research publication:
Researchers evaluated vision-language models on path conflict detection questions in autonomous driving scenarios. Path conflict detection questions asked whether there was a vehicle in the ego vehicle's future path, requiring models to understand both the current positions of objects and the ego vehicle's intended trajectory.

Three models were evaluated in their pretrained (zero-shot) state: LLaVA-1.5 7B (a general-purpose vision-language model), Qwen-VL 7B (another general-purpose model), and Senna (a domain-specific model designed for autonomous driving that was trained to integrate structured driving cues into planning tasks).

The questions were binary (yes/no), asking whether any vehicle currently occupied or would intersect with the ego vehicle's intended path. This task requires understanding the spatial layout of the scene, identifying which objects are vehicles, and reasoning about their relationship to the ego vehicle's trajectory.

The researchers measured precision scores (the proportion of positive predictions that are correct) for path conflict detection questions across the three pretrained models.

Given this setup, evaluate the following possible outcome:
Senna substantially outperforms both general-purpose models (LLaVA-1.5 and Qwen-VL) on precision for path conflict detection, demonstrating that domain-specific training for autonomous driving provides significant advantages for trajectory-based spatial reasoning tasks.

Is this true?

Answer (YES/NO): NO